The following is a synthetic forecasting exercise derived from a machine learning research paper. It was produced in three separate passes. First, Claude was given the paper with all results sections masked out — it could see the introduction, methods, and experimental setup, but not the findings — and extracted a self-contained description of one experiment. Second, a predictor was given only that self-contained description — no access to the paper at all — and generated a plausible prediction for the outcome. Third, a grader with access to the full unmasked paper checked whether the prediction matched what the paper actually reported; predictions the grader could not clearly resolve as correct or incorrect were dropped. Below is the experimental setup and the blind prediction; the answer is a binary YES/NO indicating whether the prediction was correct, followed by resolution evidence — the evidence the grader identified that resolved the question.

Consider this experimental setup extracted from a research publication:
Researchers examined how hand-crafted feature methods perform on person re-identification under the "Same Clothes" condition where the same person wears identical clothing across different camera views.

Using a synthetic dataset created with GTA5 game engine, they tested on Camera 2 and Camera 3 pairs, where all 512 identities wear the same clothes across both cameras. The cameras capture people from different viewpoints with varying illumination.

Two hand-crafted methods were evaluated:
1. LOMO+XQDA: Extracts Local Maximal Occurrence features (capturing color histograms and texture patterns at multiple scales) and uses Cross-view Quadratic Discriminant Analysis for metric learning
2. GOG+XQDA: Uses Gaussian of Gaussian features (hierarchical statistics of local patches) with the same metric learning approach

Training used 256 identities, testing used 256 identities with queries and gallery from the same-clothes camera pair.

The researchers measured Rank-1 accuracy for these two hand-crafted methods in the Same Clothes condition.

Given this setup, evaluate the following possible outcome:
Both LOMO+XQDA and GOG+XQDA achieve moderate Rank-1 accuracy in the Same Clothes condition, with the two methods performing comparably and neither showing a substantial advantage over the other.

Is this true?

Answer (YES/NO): NO